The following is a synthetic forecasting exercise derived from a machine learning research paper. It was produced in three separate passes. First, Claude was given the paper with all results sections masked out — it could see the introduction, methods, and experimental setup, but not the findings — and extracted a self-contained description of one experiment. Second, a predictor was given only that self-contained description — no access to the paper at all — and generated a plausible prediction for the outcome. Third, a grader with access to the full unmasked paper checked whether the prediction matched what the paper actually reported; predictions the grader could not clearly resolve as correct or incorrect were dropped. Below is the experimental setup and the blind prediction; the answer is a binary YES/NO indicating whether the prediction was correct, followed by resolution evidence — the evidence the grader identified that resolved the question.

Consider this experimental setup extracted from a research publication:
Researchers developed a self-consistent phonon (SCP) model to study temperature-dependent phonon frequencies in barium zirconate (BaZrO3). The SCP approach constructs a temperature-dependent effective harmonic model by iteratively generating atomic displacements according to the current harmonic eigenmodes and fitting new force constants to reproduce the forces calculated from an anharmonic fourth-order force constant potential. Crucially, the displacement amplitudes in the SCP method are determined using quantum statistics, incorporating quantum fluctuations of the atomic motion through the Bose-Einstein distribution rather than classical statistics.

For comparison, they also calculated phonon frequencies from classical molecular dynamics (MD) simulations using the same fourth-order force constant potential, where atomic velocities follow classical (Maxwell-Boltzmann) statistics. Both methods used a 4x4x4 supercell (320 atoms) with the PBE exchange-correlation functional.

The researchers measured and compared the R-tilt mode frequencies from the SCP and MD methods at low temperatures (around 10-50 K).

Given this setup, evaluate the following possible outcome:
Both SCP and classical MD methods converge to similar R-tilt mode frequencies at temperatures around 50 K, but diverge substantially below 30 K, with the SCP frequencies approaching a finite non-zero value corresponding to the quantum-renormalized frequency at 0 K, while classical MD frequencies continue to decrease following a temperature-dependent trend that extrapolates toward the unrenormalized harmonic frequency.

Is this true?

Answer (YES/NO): NO